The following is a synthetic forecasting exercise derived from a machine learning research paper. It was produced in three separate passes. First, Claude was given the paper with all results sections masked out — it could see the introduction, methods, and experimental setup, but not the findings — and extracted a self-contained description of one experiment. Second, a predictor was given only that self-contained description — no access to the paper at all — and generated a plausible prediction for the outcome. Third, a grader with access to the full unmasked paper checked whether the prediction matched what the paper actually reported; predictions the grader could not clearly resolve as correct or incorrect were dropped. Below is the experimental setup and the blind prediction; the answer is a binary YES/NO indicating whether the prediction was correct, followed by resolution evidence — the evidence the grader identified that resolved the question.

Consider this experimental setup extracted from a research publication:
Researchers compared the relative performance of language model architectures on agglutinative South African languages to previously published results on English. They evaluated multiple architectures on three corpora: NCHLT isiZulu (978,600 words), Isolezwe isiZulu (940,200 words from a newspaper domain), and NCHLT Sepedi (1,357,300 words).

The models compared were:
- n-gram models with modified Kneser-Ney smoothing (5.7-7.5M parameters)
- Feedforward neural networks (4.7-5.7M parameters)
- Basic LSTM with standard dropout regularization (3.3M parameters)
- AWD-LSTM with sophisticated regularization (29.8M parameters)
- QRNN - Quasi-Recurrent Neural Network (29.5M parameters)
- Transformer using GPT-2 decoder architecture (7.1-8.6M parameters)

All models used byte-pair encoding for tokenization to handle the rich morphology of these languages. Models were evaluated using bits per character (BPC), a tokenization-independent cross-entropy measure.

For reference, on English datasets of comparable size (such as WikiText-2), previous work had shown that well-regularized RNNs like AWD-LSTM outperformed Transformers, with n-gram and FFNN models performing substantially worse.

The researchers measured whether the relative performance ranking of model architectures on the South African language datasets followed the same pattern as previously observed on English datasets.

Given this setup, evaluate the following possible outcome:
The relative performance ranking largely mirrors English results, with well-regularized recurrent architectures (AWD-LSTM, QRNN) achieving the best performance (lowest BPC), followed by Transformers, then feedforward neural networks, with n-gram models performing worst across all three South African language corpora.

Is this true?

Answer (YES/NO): NO